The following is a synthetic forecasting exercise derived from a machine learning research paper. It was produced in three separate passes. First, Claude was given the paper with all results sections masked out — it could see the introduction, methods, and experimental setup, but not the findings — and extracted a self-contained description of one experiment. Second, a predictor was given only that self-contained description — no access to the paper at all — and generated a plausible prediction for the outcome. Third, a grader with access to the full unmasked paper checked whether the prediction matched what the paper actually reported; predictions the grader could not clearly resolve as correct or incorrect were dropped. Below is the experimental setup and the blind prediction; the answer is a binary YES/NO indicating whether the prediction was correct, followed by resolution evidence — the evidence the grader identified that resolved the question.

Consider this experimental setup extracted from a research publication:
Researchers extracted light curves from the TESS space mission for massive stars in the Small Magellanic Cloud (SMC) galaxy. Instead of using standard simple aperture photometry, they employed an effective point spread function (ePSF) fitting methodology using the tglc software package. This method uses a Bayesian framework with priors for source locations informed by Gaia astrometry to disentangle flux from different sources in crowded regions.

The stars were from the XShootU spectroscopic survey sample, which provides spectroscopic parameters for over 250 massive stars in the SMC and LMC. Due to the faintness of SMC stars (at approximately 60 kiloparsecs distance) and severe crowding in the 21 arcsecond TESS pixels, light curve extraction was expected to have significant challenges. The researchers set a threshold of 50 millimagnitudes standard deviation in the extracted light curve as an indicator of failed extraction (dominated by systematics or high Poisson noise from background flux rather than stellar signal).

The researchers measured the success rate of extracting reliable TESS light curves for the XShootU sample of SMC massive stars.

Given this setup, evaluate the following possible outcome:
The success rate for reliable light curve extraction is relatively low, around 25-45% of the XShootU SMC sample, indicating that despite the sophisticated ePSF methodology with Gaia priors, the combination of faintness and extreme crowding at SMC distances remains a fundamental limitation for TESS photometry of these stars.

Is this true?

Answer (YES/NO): NO